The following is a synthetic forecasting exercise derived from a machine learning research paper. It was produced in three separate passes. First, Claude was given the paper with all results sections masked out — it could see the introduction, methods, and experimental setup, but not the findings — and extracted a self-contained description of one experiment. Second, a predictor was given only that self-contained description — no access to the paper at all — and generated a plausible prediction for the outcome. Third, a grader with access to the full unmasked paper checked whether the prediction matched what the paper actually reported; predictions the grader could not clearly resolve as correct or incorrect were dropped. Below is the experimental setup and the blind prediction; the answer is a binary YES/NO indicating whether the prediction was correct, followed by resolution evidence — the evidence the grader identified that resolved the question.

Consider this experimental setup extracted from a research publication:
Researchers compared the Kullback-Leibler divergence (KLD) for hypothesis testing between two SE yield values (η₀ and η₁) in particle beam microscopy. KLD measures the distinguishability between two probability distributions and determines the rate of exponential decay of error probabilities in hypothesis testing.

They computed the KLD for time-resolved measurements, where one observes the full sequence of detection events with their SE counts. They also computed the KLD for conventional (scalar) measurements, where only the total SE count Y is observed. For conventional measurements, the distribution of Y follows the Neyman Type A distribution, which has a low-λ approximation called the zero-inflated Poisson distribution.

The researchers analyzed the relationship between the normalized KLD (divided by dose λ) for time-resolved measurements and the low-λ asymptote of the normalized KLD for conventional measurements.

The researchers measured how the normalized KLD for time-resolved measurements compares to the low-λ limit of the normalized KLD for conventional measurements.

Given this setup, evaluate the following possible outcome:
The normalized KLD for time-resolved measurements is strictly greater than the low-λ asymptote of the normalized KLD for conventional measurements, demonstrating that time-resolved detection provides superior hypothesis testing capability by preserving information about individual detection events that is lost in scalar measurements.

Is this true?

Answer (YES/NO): NO